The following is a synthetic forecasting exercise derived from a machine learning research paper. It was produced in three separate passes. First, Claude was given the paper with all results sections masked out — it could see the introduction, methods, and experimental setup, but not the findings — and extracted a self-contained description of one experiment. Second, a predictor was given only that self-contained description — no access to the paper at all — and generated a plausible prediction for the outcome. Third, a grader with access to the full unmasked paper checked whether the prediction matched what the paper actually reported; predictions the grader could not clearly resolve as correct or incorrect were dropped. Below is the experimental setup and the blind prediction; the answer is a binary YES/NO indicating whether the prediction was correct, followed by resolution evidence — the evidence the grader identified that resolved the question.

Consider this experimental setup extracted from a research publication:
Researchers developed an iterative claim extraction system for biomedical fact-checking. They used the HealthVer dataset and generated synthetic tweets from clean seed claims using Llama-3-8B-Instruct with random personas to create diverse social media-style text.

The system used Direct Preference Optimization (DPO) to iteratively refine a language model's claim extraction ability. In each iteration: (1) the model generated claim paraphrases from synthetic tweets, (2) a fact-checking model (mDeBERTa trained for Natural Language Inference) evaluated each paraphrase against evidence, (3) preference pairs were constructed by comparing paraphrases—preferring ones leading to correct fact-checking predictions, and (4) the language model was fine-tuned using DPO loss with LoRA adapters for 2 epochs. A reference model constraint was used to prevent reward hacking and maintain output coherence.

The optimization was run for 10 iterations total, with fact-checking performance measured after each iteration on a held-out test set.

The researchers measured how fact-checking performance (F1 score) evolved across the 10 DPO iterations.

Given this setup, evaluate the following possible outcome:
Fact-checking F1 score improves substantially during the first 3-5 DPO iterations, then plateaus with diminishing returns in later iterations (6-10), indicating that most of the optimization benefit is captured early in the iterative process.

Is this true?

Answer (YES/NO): NO